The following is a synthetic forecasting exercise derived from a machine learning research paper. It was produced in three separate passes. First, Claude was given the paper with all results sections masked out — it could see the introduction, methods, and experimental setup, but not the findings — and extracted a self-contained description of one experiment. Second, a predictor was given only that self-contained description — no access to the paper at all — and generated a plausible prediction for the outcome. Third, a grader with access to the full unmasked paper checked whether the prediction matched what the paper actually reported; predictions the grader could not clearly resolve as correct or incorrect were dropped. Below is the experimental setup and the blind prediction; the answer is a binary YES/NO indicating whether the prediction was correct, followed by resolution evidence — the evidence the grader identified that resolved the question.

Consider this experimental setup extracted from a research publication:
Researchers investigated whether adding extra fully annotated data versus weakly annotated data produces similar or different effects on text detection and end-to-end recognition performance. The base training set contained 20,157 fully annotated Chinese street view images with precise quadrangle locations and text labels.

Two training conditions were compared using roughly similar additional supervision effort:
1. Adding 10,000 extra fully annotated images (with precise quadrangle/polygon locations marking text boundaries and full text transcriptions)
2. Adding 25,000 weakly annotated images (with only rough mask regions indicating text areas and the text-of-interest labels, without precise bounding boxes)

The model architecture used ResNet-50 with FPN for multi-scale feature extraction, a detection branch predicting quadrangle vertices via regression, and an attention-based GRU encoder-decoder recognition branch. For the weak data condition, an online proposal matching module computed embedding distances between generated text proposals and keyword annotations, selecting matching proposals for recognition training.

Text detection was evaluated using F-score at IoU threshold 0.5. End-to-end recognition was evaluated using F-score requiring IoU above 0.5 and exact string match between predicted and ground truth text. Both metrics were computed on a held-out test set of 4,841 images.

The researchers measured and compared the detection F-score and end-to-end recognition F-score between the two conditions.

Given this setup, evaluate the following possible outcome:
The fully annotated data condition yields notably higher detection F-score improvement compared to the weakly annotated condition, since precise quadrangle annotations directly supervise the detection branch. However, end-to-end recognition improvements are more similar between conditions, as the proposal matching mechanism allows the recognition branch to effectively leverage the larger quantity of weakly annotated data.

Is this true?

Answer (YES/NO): NO